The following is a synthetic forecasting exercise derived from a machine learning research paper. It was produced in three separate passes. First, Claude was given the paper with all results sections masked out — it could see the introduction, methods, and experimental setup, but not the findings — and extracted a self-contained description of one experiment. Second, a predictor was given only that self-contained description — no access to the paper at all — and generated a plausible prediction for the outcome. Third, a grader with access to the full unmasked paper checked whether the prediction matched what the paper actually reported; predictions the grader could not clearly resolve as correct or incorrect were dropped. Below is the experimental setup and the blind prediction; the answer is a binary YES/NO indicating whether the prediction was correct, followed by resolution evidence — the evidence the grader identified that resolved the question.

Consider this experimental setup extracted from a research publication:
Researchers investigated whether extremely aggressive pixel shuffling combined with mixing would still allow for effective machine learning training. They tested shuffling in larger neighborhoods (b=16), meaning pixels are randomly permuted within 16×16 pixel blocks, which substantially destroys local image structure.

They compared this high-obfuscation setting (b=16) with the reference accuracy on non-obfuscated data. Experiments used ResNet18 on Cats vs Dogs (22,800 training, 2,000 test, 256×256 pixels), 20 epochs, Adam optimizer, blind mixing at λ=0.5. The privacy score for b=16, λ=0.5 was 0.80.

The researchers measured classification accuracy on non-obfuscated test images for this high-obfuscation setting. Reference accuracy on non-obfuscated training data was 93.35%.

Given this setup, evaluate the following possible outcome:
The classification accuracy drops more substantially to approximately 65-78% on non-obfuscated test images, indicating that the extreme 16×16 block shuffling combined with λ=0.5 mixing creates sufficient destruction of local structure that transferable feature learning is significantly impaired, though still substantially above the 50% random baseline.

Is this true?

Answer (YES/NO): NO